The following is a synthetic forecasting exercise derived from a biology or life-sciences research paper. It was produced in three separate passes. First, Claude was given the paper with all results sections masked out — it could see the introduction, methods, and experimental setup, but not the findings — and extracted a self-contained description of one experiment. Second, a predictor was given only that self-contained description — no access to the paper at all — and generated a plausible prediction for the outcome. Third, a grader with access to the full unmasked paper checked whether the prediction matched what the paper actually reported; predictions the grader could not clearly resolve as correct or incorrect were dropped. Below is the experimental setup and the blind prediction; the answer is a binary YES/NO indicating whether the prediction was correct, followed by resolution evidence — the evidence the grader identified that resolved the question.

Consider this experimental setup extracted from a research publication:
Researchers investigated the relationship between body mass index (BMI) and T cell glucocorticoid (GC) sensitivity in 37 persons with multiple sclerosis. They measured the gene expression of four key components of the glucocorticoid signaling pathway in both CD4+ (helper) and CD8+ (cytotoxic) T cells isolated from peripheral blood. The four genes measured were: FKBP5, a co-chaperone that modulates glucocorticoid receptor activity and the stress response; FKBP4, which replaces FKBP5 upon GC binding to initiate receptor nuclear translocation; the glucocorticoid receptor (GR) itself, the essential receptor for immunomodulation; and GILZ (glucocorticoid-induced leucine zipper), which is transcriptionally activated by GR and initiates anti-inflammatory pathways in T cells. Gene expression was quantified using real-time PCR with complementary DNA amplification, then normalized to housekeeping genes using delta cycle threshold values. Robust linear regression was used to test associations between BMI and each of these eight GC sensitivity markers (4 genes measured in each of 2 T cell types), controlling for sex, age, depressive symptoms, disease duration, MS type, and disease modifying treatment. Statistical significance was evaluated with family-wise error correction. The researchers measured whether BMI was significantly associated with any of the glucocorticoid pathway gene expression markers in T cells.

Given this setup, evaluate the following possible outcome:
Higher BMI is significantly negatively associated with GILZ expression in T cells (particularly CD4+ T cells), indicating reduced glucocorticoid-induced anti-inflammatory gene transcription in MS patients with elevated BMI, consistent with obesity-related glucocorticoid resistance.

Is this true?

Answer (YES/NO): NO